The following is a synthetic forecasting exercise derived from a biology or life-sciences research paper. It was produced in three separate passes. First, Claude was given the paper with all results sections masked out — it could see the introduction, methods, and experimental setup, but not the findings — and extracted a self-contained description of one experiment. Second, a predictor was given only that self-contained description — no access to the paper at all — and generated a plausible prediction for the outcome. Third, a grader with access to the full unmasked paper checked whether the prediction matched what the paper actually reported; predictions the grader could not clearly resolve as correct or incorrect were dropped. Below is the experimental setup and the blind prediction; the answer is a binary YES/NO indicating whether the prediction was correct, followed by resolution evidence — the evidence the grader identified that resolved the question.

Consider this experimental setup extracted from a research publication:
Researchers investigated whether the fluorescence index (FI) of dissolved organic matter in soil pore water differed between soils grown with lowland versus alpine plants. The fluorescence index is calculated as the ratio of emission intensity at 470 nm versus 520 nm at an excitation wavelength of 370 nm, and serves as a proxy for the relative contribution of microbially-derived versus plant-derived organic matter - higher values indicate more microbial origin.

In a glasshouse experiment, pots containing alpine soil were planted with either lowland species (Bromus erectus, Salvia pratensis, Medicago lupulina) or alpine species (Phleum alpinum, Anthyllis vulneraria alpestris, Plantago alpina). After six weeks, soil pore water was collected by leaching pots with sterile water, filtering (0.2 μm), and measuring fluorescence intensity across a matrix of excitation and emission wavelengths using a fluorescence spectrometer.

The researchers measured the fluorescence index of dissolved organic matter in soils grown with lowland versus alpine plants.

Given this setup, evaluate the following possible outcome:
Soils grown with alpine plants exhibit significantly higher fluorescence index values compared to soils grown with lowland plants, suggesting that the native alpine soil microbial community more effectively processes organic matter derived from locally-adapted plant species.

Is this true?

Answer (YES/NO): NO